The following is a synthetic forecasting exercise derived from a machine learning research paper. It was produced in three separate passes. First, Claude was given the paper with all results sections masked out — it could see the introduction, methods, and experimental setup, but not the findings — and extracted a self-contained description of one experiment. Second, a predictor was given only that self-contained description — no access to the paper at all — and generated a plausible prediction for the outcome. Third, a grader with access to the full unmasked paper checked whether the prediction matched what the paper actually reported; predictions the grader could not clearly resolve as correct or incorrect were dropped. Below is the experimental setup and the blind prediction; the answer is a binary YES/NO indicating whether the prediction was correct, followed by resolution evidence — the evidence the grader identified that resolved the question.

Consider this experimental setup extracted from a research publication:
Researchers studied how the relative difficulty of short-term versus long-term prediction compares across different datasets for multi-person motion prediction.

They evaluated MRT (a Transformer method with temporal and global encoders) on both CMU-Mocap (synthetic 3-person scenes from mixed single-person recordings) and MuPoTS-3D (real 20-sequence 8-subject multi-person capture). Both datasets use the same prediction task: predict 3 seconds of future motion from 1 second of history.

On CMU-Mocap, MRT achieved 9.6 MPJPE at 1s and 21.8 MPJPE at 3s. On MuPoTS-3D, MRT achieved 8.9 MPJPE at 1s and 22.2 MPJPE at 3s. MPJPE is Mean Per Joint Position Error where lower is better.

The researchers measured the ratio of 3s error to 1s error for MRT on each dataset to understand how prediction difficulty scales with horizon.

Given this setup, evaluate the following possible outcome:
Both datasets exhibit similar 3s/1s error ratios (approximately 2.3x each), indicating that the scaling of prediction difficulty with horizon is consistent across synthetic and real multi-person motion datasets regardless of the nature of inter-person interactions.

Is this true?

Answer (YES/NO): NO